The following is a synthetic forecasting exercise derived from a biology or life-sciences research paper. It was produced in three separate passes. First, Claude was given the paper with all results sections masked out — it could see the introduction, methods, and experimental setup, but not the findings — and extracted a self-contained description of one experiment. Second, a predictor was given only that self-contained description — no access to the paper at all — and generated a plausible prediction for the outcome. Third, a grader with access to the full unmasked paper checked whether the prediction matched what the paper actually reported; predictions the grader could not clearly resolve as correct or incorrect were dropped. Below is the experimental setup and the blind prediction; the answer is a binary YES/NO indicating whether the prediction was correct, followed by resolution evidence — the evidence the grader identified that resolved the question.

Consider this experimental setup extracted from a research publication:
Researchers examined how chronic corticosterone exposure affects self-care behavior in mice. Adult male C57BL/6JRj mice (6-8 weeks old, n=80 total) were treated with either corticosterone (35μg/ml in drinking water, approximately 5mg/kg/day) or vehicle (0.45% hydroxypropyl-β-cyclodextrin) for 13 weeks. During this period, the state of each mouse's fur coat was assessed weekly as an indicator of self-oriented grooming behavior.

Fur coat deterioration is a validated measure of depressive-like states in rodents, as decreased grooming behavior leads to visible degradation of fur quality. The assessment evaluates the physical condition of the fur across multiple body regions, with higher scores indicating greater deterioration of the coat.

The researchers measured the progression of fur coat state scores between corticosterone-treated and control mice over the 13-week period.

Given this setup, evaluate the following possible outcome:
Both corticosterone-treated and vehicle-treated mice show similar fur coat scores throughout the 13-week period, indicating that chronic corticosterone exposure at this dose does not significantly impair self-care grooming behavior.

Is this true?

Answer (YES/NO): NO